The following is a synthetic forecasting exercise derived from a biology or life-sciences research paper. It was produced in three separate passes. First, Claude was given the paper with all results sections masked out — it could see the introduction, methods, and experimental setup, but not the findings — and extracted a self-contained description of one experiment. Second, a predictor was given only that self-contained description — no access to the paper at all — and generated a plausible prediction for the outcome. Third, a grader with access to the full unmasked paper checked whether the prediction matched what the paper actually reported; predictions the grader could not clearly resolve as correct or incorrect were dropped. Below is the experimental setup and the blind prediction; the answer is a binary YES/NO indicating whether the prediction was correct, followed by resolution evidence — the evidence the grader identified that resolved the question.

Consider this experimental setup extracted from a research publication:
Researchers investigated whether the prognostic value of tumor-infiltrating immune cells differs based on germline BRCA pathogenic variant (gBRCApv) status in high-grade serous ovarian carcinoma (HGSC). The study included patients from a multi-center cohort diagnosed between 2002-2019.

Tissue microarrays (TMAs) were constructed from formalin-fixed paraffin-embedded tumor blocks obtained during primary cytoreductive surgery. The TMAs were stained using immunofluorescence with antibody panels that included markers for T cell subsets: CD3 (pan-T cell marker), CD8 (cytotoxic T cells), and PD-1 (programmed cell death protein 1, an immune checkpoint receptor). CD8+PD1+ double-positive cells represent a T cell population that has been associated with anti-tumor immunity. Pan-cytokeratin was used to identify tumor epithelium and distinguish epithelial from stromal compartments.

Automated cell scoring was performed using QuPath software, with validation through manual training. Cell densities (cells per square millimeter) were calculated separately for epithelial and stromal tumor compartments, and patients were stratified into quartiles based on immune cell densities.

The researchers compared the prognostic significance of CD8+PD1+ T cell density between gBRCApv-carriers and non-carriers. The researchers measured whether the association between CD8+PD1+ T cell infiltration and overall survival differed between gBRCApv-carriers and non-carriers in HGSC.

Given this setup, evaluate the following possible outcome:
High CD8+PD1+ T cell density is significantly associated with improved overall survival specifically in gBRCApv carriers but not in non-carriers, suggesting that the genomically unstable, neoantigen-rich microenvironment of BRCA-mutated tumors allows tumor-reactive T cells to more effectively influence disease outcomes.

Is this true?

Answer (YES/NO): NO